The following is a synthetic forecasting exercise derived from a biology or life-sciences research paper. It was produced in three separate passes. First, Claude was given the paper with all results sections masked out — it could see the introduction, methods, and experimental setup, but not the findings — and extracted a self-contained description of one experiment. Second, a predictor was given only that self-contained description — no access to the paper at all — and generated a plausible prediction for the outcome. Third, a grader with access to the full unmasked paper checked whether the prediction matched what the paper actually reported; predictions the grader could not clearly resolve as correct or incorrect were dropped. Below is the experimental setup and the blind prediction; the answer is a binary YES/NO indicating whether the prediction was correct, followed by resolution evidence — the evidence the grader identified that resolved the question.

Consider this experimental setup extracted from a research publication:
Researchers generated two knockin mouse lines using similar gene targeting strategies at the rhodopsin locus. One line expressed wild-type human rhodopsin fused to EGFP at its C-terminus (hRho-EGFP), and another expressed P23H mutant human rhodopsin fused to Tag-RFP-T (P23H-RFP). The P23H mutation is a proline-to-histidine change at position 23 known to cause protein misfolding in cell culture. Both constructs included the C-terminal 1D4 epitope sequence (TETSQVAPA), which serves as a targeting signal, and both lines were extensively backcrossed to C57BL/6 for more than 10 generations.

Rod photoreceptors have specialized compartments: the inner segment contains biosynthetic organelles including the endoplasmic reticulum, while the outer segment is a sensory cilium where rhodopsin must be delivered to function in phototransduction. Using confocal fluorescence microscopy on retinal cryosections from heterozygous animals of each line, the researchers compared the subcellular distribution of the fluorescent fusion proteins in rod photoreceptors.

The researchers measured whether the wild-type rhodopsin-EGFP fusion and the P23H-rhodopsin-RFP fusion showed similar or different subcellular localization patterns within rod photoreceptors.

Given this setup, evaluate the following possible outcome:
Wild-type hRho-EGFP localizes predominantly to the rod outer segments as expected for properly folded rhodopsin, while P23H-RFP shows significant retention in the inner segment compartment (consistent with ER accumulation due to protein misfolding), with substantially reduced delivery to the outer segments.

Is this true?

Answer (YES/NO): YES